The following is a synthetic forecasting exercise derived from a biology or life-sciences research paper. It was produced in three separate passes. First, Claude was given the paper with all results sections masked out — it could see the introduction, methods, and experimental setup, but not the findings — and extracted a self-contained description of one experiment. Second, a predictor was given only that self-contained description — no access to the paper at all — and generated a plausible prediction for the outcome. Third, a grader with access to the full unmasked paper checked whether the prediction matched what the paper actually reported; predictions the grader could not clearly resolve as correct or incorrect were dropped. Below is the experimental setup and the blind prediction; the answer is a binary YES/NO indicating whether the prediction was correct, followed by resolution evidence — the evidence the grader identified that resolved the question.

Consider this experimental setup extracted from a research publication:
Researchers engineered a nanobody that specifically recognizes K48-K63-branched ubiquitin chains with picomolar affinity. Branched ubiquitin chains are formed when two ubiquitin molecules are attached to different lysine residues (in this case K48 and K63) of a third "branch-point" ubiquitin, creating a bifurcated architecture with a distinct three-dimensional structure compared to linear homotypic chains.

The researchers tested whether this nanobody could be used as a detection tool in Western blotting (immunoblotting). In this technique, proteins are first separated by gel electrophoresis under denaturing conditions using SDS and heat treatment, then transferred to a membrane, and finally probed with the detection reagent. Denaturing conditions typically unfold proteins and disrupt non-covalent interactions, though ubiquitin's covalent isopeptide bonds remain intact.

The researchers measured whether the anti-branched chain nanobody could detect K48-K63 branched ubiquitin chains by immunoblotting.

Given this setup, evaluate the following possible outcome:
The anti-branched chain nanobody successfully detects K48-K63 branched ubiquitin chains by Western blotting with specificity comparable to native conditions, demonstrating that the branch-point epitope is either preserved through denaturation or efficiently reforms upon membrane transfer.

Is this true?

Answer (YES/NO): NO